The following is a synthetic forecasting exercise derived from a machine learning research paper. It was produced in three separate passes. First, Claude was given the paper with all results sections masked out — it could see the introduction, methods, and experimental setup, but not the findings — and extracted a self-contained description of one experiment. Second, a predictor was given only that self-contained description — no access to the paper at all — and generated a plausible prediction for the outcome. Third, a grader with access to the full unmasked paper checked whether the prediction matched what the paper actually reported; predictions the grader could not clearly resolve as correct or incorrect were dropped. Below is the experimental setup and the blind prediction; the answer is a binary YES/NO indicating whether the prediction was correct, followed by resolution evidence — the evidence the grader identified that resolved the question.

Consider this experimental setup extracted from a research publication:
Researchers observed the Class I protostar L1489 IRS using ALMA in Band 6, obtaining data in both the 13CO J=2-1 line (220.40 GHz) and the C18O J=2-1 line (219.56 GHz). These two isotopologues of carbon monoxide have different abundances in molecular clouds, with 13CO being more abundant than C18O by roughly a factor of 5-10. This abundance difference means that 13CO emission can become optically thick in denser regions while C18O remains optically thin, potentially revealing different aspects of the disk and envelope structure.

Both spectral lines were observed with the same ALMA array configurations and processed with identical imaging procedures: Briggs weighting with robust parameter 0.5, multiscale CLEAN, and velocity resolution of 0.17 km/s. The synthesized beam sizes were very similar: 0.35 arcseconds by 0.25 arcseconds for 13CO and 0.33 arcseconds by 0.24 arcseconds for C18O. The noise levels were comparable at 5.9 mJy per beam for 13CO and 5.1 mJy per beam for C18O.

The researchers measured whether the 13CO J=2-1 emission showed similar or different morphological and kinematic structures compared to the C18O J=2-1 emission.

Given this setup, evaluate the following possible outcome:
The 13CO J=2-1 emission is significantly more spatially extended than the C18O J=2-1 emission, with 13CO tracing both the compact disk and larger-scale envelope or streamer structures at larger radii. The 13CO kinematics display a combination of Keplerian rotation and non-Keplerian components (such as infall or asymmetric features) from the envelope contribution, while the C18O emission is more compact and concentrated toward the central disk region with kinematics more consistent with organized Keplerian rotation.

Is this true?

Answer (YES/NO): NO